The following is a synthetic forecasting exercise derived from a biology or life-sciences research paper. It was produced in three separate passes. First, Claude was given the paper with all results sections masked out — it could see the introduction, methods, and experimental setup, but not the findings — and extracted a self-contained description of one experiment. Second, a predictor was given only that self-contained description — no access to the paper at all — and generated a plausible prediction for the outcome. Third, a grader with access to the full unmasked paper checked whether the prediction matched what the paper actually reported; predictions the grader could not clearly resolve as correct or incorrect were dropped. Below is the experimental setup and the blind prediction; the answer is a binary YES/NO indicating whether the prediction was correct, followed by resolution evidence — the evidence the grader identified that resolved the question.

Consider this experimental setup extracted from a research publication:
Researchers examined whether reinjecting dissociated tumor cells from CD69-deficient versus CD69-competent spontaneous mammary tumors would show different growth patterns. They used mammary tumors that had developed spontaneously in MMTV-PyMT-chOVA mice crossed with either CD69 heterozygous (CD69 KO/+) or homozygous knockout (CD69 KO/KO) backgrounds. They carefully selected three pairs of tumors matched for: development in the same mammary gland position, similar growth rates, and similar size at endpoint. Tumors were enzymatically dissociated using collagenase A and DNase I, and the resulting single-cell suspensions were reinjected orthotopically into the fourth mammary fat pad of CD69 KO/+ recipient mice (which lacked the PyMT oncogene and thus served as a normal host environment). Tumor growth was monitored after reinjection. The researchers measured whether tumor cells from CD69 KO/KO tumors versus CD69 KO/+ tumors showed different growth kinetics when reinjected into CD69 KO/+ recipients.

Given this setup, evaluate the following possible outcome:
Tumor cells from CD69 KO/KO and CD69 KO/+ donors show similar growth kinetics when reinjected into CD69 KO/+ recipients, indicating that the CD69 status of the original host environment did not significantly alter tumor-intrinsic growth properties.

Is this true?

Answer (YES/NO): NO